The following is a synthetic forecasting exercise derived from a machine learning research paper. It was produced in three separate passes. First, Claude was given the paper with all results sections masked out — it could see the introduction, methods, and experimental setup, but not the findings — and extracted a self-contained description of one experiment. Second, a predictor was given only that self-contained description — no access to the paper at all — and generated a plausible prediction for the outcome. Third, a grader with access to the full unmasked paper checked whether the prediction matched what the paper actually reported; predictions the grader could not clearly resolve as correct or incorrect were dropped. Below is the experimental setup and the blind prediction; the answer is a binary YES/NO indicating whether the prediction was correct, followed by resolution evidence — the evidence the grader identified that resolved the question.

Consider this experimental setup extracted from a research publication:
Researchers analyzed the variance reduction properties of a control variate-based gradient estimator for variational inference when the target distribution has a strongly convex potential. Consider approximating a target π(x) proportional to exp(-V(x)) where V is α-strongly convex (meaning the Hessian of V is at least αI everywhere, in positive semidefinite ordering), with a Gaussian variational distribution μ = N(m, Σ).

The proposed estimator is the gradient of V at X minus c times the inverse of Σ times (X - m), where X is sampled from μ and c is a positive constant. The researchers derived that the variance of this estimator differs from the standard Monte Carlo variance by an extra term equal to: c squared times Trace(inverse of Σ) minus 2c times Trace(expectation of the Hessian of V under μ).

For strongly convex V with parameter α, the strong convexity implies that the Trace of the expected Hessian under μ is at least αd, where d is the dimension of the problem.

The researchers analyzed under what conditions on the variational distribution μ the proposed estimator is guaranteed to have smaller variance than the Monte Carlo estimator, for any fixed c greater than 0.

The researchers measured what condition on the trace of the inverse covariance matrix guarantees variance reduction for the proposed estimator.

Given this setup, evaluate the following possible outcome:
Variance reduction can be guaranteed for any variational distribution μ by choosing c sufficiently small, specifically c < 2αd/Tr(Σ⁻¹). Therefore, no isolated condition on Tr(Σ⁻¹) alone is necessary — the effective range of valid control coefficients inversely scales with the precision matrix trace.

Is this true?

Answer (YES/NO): NO